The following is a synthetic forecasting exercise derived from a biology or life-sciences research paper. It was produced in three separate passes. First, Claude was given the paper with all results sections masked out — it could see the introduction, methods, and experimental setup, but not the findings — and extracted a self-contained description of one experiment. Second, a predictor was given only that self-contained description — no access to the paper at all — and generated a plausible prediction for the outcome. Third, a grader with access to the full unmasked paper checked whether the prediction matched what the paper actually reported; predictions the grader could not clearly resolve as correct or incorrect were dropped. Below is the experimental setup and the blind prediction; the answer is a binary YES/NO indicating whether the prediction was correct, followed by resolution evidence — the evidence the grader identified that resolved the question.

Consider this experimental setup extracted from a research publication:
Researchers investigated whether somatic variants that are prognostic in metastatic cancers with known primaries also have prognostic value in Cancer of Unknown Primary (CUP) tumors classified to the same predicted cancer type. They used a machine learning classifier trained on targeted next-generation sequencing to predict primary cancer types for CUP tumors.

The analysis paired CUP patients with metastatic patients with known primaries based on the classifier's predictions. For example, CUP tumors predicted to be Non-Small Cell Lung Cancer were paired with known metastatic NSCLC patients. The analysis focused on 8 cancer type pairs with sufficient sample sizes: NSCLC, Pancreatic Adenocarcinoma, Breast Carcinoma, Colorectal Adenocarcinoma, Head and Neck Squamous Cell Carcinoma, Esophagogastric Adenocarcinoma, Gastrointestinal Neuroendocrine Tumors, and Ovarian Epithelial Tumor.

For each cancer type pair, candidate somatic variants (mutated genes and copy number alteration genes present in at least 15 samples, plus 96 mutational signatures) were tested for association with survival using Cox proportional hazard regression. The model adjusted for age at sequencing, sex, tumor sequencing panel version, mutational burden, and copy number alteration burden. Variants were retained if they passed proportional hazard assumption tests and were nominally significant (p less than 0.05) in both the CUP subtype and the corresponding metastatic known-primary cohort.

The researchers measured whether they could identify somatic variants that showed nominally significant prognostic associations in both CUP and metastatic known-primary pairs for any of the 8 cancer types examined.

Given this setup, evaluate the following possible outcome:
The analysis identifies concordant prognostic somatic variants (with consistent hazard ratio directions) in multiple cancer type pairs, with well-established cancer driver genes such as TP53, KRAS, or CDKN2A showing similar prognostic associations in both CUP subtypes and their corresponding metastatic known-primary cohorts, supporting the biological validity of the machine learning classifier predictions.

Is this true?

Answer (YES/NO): NO